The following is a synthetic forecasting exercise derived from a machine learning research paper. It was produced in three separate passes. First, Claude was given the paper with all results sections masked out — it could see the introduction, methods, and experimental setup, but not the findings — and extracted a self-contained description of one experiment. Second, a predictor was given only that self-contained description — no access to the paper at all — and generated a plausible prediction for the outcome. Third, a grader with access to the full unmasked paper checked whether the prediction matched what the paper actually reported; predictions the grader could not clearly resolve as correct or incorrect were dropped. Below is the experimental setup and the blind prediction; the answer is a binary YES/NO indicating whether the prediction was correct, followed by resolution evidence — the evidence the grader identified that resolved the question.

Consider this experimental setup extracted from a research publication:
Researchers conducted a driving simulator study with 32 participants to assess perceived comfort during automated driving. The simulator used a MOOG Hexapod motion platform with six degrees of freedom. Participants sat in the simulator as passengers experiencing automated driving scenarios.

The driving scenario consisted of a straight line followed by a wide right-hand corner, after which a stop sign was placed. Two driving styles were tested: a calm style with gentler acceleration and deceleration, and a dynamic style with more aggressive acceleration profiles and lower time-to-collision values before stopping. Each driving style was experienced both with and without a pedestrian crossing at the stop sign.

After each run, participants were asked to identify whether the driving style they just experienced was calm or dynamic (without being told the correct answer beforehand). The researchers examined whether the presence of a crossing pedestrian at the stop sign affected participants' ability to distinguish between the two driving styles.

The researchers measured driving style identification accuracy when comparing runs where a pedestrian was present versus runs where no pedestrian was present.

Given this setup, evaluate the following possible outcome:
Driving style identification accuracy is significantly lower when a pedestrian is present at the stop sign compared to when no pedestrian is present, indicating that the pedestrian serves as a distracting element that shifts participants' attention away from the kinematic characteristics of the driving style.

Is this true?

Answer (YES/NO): NO